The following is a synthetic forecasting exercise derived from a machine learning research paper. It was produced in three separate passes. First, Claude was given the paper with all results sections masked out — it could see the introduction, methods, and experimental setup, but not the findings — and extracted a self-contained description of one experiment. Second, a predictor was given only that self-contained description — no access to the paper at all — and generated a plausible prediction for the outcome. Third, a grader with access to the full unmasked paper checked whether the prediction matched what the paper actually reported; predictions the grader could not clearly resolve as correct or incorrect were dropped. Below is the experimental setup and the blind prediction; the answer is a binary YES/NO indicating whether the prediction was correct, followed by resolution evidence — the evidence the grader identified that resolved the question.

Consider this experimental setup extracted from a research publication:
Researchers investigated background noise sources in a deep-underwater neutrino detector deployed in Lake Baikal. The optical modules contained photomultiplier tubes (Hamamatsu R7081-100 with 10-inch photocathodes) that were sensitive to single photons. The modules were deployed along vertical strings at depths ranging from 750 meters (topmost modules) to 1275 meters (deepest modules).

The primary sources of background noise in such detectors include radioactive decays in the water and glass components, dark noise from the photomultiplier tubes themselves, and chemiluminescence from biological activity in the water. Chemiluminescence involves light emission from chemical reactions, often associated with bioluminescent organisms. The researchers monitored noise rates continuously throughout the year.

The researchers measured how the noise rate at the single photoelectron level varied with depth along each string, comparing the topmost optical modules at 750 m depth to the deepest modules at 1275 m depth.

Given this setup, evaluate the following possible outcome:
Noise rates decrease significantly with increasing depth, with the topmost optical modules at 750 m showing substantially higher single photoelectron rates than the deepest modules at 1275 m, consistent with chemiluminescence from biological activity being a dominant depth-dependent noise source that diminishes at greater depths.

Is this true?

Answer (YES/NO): YES